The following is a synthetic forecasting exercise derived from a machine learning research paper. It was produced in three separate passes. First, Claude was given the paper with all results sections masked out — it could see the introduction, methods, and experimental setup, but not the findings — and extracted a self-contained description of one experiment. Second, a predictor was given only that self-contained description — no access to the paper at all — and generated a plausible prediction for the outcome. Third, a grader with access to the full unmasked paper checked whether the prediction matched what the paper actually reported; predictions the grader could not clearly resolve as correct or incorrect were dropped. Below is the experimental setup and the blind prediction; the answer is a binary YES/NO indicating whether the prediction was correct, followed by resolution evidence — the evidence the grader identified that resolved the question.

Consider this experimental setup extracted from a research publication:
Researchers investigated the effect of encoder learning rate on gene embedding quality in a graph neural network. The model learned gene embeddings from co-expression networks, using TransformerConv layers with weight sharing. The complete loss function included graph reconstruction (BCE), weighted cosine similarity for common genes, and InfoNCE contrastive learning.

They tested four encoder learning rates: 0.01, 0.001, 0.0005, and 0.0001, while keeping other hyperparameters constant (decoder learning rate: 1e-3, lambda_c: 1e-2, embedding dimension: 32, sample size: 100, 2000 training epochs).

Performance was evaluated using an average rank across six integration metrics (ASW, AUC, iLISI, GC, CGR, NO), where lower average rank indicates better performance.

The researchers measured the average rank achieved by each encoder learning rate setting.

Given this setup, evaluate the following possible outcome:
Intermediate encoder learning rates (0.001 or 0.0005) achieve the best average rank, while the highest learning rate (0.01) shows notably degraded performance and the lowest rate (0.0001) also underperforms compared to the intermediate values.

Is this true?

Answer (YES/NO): NO